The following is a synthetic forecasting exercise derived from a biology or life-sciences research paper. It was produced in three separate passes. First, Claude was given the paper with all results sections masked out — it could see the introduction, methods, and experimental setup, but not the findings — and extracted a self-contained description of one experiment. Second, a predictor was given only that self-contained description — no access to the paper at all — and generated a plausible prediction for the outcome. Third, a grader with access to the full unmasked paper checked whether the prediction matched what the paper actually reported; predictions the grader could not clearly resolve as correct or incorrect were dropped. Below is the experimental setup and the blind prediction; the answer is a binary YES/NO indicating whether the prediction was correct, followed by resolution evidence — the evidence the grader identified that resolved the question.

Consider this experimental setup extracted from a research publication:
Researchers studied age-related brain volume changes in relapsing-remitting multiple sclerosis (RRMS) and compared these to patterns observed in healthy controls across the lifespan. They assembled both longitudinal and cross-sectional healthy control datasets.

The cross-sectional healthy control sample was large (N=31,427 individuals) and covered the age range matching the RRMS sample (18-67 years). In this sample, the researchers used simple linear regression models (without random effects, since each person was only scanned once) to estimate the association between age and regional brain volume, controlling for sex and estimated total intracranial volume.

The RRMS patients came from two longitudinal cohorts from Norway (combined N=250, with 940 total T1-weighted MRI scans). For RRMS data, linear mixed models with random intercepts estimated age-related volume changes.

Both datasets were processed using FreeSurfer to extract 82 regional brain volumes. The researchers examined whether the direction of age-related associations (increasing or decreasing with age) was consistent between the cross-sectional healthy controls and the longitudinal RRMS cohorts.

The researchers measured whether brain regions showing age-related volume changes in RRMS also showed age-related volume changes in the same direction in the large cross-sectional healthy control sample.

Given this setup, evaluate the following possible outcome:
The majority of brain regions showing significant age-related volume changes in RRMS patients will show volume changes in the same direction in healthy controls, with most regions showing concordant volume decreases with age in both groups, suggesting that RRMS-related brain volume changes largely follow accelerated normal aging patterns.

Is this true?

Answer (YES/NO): YES